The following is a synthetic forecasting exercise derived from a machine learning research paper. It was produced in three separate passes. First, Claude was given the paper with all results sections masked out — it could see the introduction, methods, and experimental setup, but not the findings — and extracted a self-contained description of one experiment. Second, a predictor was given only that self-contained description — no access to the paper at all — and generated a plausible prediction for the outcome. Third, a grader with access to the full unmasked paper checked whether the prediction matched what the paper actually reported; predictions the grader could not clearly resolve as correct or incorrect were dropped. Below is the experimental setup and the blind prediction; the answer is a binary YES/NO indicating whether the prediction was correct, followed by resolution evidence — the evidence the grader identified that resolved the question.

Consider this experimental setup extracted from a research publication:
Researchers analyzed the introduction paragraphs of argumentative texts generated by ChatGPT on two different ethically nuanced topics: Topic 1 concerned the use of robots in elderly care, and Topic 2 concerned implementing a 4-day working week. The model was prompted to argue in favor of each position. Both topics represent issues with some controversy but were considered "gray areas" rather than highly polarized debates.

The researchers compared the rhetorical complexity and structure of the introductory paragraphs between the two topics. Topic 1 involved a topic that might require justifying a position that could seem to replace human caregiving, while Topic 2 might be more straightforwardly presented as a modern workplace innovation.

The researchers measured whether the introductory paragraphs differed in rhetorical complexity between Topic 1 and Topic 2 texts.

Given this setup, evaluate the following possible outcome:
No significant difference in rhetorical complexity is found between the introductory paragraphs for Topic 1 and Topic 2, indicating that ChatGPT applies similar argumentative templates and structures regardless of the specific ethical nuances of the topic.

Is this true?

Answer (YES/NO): NO